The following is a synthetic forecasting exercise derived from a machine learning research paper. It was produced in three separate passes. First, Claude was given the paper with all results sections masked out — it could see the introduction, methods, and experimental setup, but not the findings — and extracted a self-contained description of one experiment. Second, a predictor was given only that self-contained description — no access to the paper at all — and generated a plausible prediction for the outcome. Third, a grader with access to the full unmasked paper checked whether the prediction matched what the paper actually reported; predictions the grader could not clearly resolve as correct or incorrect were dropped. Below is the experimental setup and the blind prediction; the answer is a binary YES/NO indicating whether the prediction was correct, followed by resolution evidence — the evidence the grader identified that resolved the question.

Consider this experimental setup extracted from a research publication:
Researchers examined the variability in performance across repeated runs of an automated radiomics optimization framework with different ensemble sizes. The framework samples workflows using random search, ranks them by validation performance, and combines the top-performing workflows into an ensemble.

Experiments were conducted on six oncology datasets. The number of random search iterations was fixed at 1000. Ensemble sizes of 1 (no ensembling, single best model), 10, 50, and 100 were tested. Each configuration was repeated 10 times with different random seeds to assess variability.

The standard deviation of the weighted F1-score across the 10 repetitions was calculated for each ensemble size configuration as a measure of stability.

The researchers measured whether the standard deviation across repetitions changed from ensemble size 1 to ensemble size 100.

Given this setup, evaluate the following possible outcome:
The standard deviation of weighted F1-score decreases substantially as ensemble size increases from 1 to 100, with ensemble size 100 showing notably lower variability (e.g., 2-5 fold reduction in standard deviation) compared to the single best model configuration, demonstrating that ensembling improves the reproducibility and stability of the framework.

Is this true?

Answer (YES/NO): YES